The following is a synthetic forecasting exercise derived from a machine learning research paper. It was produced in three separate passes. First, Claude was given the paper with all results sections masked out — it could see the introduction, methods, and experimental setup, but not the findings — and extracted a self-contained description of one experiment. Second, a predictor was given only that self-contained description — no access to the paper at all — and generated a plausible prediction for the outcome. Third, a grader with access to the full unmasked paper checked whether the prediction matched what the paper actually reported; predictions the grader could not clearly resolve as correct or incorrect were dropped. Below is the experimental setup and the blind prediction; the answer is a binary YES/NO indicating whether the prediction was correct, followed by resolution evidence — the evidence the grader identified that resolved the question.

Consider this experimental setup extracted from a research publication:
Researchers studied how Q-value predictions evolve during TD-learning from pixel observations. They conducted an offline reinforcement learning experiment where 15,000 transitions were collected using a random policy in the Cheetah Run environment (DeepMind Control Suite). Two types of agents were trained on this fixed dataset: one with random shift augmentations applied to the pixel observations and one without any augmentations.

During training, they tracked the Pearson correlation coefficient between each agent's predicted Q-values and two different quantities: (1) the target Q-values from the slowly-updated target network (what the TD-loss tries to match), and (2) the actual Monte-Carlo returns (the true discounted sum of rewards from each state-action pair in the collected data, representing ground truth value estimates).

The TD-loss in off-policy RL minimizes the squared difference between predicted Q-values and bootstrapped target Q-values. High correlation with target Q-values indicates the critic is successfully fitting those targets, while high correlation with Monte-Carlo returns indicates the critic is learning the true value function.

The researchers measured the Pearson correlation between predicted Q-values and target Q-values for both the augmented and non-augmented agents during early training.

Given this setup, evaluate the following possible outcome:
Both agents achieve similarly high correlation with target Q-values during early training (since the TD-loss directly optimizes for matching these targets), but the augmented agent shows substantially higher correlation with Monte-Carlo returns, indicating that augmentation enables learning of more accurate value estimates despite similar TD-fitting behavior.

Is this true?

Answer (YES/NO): NO